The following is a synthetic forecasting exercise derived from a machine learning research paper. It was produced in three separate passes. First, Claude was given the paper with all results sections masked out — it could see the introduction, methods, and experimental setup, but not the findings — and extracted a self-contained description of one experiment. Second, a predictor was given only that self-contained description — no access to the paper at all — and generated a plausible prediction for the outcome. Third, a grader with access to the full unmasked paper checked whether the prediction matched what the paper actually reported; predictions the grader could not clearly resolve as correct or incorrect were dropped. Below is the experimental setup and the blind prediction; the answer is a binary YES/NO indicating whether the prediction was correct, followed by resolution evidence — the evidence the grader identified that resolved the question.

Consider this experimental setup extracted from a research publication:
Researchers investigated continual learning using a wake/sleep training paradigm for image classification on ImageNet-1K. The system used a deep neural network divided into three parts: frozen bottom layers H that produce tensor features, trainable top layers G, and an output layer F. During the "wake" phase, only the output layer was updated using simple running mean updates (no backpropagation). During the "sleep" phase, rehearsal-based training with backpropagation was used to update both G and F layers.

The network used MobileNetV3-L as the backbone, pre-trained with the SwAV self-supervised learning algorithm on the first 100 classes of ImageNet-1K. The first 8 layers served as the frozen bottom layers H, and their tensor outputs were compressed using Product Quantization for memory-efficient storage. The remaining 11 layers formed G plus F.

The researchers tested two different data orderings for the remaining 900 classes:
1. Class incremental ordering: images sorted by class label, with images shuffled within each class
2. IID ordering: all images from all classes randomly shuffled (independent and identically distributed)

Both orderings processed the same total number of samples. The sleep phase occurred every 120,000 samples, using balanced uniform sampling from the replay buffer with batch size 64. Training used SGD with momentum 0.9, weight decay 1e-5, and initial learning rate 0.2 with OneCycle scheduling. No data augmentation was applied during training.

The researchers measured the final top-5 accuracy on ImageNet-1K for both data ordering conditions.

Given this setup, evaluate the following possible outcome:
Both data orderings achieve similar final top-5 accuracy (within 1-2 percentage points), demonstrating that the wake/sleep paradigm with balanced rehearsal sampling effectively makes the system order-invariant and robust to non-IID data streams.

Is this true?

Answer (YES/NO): YES